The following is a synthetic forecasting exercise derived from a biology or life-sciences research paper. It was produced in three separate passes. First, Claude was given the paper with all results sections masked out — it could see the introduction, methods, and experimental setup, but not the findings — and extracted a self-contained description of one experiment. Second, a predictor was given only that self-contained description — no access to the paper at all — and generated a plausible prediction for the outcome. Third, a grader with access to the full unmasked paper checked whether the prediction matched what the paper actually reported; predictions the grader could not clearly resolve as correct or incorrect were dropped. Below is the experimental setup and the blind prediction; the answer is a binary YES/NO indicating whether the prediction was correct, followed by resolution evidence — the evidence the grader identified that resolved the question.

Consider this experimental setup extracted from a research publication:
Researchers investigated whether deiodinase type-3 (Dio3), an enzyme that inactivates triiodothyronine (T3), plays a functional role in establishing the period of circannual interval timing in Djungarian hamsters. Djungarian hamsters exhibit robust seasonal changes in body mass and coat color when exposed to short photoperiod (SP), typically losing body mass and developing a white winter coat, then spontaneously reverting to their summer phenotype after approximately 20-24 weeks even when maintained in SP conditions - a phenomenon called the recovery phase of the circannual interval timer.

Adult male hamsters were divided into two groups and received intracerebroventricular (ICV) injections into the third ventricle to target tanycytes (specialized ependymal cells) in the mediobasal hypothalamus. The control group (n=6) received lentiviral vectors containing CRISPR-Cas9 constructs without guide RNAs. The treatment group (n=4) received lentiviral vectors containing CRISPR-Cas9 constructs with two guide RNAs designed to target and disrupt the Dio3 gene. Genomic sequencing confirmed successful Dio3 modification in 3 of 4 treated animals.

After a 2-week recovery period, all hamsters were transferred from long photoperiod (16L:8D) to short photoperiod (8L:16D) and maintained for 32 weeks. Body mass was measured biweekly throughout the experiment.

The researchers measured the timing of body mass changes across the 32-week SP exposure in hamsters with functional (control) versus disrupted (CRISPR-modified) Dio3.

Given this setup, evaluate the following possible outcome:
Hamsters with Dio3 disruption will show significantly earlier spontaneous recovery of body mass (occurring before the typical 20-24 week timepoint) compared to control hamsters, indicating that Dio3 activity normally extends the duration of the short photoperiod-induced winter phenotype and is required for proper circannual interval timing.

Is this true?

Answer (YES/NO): NO